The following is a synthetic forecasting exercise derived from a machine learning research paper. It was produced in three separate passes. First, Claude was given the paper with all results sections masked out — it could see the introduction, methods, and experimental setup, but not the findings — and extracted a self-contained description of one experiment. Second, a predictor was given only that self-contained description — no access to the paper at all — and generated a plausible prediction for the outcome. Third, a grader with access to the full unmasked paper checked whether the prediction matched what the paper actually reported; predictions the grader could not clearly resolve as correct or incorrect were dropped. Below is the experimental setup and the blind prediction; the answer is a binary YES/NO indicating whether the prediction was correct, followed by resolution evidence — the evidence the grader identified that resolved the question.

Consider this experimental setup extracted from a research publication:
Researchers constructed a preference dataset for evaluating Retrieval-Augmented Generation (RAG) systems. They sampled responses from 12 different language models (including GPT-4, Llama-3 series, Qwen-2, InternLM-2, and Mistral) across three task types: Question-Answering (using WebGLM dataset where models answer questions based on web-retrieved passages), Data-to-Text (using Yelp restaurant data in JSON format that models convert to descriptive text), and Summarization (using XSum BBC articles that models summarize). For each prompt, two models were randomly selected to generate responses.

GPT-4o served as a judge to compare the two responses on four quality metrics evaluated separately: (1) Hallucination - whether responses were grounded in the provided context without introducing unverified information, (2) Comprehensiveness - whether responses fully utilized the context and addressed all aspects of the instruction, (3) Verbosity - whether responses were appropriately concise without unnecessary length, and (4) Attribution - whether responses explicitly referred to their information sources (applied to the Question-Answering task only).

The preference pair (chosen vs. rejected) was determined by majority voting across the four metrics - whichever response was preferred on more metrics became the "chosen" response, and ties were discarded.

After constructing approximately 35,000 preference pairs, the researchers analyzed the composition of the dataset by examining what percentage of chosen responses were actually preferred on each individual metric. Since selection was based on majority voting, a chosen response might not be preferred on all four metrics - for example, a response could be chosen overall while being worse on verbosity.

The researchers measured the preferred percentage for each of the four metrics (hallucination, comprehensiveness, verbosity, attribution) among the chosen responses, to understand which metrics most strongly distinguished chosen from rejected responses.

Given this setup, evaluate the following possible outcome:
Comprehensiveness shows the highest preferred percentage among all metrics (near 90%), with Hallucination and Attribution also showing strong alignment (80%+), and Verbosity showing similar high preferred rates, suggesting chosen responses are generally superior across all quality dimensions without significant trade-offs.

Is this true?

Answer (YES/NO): NO